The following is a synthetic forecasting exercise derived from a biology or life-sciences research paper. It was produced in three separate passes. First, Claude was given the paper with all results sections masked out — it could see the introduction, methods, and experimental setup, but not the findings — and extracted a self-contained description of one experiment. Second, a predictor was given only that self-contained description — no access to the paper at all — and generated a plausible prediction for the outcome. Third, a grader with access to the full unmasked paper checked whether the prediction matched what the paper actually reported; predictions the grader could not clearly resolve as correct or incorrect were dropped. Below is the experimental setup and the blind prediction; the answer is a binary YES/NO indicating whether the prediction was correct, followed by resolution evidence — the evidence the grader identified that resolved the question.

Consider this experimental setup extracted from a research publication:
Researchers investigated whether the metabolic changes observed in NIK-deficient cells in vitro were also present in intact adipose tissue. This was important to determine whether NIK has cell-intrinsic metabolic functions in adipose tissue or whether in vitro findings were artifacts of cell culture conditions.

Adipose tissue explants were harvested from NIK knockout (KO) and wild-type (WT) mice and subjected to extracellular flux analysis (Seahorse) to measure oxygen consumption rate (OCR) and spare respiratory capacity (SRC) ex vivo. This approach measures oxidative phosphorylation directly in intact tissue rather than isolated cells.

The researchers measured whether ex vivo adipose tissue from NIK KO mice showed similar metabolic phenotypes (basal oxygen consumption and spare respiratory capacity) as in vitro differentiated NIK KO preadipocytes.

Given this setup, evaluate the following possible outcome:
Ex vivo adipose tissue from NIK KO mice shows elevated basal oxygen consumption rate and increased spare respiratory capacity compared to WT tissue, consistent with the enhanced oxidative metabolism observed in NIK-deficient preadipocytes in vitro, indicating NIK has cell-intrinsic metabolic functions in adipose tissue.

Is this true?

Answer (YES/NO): NO